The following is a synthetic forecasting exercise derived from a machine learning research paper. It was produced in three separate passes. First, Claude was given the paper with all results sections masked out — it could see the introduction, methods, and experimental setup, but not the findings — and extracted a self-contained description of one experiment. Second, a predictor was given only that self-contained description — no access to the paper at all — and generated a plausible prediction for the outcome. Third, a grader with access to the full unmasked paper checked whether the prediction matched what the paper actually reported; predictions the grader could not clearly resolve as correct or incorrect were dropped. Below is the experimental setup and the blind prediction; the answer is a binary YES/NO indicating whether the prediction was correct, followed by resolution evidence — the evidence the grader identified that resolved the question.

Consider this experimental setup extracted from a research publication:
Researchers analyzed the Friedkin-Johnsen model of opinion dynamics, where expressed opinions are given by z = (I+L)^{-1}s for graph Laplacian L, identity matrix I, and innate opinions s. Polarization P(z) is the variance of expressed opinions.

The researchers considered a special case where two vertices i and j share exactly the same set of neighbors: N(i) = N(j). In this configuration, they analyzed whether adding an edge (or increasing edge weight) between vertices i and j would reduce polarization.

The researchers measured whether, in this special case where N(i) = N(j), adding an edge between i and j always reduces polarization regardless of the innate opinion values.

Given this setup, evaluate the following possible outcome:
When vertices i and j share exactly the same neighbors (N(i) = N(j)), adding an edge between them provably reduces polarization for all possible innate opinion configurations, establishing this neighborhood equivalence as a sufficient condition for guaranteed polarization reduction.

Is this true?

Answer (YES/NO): YES